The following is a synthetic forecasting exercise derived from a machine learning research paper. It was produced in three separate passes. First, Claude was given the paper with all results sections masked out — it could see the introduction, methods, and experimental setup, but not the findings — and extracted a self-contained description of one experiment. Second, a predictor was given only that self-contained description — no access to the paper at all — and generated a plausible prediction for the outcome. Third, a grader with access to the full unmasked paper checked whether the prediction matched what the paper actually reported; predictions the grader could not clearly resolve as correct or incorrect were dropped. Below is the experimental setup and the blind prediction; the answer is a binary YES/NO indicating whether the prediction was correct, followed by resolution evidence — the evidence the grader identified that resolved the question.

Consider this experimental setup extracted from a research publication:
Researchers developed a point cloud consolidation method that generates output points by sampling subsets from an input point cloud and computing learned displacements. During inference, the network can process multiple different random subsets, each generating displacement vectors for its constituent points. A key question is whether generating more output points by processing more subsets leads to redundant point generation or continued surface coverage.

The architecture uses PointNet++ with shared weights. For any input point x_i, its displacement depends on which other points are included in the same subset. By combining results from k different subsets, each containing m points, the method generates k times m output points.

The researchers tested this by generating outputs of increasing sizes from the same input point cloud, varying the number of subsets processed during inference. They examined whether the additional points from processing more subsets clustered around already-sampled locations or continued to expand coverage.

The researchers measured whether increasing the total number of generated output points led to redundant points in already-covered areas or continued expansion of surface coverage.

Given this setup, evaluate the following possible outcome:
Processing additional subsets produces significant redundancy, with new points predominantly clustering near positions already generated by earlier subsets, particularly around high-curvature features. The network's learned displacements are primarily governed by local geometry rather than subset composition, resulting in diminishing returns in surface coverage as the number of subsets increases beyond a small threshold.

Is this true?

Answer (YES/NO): NO